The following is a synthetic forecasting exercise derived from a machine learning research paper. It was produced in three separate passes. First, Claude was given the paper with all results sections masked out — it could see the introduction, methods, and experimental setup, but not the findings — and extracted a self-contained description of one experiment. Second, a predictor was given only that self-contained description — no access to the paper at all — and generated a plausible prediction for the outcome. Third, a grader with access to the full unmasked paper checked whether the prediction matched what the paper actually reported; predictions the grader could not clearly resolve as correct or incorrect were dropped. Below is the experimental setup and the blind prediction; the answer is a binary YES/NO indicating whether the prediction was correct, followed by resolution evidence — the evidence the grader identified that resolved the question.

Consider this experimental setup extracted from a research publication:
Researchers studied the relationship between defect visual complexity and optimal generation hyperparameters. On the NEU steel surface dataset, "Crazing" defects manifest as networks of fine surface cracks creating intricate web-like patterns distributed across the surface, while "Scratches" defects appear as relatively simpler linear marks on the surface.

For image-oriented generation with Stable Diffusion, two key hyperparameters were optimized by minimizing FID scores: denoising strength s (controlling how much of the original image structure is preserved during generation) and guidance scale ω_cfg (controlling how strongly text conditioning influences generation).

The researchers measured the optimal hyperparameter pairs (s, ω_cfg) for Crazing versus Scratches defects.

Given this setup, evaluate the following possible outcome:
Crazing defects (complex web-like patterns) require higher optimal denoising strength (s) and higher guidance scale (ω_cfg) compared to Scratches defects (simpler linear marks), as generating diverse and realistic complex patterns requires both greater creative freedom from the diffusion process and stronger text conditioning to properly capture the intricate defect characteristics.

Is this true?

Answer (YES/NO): NO